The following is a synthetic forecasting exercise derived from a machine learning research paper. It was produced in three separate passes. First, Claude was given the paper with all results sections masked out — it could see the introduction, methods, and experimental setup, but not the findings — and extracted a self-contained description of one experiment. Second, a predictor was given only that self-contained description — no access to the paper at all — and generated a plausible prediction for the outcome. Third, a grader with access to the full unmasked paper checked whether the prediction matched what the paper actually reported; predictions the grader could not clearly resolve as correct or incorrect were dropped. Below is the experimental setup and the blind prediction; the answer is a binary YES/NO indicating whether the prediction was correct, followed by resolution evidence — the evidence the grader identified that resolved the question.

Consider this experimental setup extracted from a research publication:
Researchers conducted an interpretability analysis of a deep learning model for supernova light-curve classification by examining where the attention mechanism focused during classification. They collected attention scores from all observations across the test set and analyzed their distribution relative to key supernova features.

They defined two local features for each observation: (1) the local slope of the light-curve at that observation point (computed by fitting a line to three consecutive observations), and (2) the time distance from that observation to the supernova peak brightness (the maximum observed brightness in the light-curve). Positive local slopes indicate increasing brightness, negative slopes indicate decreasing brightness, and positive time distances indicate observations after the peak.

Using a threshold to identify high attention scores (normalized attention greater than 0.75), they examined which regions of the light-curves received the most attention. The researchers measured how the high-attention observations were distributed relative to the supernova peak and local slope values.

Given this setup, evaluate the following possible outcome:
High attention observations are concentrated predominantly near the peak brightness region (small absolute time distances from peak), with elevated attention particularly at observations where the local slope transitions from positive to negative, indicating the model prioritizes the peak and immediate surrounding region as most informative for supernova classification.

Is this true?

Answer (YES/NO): NO